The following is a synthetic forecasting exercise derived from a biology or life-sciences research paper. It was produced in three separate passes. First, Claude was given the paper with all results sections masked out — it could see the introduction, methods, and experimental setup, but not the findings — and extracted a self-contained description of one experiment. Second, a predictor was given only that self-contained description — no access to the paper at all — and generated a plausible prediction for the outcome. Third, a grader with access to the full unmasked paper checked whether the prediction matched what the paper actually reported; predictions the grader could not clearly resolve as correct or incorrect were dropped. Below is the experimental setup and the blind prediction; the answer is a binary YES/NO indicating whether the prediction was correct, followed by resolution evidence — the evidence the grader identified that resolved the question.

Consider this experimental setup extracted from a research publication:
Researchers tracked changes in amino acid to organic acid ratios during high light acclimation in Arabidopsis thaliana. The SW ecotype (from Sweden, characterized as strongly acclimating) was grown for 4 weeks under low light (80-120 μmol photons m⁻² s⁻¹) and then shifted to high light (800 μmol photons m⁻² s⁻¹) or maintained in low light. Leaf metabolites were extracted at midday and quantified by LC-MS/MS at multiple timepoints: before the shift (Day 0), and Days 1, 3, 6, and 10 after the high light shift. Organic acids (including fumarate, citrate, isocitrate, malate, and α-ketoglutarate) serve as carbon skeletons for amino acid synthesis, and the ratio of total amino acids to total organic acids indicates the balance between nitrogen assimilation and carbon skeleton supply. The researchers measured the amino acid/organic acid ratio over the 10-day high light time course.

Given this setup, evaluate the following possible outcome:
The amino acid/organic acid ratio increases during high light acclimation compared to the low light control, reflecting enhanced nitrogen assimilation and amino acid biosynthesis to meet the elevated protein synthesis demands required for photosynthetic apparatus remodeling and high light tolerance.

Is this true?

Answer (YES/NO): YES